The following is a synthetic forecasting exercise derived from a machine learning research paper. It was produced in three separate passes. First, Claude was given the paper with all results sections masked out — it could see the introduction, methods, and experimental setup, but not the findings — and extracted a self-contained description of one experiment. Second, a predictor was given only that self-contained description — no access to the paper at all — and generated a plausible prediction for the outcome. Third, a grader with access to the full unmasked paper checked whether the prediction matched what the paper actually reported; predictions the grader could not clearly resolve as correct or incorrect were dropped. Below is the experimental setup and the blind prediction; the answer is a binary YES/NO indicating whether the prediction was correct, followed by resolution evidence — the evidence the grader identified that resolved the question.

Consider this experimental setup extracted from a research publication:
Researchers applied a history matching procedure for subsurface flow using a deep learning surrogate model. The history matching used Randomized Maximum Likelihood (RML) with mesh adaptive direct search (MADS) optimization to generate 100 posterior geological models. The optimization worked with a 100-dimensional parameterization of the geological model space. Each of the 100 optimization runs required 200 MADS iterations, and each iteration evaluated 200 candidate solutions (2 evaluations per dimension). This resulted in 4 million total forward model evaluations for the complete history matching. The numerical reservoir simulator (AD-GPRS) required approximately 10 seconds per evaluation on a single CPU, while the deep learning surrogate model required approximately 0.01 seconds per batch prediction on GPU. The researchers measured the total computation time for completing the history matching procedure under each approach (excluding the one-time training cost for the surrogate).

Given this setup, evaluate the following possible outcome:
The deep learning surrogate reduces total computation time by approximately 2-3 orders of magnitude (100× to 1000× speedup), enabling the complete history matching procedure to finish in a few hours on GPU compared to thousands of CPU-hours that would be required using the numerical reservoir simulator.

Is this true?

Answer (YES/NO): NO